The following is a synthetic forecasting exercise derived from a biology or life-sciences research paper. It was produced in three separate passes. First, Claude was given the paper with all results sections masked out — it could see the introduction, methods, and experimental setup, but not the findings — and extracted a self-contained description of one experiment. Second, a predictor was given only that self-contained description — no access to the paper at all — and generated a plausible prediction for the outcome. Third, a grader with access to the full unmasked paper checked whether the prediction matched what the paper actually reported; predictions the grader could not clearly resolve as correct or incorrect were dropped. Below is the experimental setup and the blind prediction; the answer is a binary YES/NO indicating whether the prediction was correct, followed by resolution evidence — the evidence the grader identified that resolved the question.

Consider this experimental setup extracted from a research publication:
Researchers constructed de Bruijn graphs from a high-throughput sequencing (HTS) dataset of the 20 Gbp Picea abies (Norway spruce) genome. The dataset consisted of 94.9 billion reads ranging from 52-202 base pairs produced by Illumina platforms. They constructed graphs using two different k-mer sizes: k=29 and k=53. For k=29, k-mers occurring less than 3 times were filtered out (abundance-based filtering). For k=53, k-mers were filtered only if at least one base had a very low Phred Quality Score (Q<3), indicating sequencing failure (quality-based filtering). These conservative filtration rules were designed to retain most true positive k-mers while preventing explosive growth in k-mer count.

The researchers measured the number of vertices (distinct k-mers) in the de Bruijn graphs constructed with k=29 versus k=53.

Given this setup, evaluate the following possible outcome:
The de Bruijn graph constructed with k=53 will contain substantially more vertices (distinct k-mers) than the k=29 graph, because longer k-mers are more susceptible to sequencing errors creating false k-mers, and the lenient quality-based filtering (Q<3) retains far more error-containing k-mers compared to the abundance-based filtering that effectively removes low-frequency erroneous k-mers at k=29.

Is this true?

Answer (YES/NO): YES